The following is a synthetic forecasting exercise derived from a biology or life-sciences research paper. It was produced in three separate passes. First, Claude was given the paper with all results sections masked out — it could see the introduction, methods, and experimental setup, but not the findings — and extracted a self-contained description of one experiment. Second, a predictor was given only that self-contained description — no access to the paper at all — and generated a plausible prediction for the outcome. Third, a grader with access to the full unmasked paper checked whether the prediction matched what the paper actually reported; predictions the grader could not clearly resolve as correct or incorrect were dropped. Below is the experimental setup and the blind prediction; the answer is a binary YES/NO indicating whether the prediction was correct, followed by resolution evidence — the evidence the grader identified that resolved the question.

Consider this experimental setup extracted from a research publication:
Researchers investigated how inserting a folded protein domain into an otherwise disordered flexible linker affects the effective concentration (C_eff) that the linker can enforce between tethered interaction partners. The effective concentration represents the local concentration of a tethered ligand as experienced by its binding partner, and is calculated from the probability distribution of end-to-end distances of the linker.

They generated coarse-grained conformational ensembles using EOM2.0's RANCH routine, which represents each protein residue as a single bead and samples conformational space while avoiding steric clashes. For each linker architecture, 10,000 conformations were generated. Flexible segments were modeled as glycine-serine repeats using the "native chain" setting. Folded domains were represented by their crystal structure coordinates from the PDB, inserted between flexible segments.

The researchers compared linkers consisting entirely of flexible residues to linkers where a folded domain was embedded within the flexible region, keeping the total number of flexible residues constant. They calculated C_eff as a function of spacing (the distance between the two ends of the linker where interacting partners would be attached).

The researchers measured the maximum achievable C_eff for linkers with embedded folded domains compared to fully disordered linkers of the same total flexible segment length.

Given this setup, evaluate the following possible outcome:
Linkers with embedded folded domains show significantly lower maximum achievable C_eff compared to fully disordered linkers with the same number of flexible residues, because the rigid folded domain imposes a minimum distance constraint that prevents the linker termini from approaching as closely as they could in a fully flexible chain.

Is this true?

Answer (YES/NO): NO